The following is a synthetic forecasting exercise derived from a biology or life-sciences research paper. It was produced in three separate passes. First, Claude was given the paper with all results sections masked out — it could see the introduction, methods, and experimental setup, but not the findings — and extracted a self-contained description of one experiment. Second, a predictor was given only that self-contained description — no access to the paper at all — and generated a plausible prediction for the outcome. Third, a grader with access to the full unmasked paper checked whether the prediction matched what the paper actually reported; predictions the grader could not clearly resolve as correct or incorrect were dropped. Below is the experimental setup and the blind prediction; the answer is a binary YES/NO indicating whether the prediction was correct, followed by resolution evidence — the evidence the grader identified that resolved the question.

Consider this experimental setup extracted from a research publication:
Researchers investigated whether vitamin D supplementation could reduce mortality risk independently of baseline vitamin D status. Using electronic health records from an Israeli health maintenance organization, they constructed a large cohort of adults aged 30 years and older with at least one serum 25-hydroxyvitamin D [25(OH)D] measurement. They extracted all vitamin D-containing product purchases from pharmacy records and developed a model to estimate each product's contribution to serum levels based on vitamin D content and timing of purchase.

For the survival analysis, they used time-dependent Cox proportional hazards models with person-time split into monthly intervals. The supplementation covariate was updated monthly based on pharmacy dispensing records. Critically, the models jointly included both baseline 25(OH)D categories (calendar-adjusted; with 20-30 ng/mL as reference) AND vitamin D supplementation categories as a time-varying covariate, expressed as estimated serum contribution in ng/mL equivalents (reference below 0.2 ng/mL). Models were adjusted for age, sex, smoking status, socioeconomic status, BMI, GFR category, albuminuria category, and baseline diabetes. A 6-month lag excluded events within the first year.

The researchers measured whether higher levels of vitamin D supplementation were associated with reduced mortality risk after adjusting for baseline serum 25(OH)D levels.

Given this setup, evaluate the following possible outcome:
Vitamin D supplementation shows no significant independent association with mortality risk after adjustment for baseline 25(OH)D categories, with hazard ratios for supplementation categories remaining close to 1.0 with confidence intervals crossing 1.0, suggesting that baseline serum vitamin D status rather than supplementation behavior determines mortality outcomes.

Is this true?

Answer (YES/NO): NO